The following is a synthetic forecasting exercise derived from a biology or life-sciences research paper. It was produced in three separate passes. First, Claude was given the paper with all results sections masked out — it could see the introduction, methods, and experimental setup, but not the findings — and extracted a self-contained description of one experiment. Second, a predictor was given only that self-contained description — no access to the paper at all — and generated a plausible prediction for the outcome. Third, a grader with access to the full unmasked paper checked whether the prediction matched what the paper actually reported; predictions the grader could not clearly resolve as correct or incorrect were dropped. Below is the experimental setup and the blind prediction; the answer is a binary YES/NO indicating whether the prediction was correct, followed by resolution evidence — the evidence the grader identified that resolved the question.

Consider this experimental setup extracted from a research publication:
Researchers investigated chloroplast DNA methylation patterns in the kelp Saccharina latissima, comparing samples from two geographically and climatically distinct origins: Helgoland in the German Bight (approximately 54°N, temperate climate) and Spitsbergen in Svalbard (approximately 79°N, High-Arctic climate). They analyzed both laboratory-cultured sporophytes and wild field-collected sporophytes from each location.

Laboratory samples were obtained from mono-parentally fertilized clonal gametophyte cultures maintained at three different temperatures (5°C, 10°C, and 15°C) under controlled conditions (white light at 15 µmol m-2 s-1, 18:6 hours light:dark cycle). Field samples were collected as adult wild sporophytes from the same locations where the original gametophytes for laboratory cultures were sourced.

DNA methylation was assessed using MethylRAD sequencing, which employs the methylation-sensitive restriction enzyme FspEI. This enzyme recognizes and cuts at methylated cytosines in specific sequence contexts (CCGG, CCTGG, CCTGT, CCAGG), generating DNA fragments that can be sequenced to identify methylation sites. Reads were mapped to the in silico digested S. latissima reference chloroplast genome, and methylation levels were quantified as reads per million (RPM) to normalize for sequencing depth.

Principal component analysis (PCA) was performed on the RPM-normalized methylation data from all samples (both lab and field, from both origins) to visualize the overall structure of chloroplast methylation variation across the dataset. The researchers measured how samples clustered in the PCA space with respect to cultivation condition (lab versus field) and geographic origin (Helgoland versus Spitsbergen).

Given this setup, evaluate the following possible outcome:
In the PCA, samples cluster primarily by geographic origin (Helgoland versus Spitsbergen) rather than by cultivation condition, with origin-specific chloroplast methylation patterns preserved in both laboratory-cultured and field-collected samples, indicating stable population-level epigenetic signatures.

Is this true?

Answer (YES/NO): NO